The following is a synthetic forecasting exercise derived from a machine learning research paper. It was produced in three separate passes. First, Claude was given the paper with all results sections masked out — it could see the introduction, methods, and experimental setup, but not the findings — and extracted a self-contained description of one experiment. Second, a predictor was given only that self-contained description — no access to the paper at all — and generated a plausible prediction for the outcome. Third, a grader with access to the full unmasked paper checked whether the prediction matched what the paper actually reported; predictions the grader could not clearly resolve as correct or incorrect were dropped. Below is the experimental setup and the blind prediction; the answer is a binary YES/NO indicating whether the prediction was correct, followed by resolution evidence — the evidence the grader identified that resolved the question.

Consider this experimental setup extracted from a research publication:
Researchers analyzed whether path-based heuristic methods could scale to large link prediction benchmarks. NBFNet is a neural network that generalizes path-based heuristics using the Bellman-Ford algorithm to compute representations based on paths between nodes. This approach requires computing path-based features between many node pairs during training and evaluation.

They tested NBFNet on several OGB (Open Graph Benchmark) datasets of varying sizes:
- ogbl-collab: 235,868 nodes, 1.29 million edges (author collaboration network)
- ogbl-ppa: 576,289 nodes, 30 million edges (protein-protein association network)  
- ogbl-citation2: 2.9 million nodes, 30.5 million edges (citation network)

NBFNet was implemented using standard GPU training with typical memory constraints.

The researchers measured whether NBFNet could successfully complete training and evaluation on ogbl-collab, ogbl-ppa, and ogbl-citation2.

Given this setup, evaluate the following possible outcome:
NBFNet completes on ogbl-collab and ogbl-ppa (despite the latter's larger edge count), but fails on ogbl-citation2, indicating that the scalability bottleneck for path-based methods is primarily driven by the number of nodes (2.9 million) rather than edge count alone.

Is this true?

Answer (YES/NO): NO